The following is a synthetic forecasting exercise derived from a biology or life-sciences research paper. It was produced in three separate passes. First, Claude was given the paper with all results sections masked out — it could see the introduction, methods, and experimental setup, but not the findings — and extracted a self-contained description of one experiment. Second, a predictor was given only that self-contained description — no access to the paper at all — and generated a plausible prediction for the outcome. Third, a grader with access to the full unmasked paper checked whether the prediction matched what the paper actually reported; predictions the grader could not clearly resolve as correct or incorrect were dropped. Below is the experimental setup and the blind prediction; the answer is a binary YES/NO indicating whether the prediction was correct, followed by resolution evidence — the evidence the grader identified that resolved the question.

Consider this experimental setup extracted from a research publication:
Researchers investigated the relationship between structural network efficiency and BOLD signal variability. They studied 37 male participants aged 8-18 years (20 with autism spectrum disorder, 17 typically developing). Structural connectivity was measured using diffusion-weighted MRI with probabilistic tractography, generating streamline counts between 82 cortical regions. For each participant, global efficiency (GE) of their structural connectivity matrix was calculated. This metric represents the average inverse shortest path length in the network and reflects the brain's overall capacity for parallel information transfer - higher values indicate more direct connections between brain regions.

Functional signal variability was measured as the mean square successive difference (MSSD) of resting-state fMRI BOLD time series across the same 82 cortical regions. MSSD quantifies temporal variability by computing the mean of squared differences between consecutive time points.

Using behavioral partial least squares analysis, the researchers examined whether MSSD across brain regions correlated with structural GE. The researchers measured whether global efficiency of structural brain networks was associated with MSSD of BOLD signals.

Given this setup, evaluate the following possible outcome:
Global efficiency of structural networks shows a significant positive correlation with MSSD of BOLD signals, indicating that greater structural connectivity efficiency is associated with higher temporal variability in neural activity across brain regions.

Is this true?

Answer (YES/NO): YES